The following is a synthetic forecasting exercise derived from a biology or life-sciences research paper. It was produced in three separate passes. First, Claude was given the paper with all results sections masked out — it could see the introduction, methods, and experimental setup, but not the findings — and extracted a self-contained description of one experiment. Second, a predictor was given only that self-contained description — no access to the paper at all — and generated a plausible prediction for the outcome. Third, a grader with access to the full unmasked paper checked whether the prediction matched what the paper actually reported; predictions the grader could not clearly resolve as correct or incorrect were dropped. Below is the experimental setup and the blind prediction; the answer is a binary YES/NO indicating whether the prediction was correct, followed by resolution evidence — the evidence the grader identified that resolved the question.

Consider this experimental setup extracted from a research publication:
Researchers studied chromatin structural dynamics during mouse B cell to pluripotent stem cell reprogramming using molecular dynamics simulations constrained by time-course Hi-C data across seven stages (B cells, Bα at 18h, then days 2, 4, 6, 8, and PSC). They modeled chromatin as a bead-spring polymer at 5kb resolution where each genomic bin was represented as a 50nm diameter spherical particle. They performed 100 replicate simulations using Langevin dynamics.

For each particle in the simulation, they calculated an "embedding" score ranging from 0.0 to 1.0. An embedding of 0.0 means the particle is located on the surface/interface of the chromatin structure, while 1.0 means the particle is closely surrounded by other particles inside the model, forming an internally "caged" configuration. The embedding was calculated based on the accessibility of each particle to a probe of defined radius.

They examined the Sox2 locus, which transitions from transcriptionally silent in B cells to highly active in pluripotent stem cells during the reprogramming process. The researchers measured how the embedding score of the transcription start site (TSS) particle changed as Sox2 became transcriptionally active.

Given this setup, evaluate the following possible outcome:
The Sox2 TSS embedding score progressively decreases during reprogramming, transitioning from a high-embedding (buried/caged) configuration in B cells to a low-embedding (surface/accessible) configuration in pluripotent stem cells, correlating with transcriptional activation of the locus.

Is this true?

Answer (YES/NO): NO